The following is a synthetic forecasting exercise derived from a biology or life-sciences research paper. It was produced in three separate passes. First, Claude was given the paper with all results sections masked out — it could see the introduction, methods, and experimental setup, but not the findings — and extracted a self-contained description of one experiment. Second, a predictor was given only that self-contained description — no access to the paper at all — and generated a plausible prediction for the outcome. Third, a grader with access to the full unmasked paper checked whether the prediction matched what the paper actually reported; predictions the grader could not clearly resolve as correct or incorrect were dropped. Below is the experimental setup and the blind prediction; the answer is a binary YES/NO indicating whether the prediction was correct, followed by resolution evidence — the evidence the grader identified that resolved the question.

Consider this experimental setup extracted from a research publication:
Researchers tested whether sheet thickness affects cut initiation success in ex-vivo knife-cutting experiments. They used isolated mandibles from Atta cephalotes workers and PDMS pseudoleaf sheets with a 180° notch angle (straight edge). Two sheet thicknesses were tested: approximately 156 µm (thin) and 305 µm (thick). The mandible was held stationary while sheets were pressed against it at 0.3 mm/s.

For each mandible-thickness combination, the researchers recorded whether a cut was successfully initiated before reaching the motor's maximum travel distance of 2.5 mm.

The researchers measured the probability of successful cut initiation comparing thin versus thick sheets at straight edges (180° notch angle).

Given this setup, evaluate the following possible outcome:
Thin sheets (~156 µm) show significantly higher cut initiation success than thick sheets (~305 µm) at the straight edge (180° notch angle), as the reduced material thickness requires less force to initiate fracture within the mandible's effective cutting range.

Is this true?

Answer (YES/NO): NO